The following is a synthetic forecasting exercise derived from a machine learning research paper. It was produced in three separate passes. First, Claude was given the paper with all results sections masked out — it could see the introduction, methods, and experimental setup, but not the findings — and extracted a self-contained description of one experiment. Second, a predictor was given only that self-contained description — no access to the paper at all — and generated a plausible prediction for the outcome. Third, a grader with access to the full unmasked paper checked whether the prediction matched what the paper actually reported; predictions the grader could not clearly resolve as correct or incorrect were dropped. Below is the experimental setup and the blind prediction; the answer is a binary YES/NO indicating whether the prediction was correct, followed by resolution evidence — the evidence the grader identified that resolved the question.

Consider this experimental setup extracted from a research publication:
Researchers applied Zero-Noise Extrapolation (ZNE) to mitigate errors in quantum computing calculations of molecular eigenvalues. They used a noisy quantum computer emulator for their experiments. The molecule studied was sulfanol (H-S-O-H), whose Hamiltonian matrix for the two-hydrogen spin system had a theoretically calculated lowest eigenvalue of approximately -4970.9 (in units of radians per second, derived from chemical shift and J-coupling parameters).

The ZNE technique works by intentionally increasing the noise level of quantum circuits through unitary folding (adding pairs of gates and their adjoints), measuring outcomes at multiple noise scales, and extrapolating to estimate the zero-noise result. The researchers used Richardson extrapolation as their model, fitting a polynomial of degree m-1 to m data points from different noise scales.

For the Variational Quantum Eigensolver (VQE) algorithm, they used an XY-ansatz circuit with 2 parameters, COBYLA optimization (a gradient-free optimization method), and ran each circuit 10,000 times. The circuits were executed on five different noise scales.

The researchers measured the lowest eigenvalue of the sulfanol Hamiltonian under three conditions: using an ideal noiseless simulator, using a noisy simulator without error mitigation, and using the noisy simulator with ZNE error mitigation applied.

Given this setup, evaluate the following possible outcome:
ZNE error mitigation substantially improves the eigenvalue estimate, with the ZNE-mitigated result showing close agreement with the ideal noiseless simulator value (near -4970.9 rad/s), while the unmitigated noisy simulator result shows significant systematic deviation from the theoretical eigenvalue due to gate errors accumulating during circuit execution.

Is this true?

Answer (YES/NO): NO